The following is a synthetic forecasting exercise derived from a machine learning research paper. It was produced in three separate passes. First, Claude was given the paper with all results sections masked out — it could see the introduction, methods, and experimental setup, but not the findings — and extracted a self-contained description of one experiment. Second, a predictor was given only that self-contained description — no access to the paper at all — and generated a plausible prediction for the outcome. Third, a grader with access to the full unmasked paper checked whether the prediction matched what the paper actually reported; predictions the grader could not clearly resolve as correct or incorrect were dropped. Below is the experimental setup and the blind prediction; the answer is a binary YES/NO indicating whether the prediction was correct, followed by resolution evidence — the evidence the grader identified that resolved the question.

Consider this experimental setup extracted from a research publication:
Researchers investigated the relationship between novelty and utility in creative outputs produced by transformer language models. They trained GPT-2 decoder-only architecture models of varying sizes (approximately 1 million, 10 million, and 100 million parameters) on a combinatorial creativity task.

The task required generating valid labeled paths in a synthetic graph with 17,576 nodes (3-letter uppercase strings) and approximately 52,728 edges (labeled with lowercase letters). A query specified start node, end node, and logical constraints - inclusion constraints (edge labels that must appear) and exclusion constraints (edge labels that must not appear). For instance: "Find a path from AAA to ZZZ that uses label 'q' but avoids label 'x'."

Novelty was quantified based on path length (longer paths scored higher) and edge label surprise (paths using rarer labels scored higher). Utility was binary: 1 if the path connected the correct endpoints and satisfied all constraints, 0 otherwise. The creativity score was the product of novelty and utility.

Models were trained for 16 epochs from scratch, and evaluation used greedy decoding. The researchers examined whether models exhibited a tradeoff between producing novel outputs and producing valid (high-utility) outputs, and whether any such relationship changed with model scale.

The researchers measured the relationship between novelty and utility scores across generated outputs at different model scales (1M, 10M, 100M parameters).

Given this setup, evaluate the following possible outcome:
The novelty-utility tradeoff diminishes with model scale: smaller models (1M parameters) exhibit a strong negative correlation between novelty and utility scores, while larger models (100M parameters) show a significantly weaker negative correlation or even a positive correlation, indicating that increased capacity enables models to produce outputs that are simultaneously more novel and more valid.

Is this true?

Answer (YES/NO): NO